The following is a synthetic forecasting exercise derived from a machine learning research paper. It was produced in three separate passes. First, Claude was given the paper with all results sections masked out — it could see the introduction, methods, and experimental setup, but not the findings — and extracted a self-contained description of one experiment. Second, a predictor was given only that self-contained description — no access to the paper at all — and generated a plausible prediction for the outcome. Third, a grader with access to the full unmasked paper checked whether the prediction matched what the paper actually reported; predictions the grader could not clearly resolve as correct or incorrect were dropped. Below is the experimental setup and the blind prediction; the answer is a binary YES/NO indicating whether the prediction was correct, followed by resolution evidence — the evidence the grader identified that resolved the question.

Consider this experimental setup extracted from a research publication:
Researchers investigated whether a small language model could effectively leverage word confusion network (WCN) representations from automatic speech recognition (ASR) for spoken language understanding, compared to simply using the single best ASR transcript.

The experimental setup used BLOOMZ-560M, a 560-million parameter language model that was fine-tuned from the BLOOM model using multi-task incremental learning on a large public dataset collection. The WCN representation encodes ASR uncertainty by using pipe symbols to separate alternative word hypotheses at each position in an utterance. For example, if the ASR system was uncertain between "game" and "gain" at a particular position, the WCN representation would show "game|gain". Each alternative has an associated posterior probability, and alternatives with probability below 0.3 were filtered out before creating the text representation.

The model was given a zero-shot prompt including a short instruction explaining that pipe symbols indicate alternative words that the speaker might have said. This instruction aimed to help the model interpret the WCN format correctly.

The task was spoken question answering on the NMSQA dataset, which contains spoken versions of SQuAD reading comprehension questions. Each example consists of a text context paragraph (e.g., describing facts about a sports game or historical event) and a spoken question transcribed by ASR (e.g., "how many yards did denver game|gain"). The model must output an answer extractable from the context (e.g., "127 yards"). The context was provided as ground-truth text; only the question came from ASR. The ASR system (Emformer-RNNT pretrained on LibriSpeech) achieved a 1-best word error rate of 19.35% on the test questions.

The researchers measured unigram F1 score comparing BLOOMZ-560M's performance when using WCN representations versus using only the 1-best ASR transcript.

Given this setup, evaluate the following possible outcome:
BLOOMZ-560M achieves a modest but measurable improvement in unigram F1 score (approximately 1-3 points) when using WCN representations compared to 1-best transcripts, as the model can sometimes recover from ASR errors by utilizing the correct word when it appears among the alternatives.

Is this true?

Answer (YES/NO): NO